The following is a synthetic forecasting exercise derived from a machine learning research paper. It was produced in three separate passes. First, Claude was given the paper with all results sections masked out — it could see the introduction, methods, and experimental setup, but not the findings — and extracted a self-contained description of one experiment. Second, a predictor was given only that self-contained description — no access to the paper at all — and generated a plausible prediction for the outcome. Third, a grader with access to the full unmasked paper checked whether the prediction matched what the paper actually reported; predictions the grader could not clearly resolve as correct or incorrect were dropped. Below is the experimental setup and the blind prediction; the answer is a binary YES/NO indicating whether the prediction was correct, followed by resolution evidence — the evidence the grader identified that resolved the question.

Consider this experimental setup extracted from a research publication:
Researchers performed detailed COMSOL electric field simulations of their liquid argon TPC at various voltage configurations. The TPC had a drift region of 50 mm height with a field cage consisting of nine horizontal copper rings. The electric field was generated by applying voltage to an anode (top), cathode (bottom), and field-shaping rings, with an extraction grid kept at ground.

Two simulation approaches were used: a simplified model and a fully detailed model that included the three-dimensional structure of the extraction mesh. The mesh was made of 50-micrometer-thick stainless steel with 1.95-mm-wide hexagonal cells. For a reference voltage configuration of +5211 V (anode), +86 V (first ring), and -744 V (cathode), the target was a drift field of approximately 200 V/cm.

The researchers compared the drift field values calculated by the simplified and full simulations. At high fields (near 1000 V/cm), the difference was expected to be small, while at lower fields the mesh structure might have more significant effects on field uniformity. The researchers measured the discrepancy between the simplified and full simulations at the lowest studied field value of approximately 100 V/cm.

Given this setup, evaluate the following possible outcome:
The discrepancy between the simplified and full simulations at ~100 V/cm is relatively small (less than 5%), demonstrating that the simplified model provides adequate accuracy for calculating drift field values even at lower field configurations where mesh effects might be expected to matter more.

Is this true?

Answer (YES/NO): NO